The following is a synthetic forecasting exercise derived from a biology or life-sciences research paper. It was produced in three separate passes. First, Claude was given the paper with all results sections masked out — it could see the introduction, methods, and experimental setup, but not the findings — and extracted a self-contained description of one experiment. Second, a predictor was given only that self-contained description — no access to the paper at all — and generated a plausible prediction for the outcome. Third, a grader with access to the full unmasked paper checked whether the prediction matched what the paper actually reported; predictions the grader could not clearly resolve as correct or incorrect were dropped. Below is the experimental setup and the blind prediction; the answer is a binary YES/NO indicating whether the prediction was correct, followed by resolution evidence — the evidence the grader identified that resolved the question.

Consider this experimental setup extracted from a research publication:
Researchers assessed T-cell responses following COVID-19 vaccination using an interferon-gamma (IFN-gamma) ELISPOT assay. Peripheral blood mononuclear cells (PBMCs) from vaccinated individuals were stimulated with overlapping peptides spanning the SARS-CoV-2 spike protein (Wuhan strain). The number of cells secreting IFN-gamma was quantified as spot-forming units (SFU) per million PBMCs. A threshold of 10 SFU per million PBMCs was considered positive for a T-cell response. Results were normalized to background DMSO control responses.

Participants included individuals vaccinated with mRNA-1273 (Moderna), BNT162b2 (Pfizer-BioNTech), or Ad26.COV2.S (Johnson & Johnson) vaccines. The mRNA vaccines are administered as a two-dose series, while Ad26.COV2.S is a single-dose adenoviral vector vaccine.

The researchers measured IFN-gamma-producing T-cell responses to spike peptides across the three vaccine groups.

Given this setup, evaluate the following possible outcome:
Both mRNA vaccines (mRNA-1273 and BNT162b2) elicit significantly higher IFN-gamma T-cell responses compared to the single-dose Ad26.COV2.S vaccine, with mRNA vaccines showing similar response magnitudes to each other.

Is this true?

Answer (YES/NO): NO